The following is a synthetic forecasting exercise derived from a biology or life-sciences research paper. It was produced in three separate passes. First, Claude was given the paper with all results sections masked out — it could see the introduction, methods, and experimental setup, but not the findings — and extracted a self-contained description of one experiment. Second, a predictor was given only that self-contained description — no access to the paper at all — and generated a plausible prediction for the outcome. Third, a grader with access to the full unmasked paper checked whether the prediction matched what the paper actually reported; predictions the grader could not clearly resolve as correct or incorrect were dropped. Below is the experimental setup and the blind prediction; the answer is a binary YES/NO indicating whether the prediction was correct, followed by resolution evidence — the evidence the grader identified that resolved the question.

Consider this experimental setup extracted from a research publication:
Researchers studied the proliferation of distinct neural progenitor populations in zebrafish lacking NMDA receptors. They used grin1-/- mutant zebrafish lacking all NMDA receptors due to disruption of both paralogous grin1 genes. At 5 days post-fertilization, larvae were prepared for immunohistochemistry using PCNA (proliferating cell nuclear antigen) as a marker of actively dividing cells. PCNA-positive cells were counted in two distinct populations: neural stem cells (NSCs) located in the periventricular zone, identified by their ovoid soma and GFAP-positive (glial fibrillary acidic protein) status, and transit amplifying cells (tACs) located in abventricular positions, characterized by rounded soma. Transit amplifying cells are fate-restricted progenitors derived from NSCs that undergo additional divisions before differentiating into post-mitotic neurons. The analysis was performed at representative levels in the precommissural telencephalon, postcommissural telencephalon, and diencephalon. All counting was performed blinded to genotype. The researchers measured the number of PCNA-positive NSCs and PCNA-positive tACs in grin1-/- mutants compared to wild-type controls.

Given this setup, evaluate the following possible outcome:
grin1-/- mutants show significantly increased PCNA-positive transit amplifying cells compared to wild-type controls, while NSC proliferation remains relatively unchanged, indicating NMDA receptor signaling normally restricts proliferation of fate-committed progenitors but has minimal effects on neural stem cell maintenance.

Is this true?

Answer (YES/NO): YES